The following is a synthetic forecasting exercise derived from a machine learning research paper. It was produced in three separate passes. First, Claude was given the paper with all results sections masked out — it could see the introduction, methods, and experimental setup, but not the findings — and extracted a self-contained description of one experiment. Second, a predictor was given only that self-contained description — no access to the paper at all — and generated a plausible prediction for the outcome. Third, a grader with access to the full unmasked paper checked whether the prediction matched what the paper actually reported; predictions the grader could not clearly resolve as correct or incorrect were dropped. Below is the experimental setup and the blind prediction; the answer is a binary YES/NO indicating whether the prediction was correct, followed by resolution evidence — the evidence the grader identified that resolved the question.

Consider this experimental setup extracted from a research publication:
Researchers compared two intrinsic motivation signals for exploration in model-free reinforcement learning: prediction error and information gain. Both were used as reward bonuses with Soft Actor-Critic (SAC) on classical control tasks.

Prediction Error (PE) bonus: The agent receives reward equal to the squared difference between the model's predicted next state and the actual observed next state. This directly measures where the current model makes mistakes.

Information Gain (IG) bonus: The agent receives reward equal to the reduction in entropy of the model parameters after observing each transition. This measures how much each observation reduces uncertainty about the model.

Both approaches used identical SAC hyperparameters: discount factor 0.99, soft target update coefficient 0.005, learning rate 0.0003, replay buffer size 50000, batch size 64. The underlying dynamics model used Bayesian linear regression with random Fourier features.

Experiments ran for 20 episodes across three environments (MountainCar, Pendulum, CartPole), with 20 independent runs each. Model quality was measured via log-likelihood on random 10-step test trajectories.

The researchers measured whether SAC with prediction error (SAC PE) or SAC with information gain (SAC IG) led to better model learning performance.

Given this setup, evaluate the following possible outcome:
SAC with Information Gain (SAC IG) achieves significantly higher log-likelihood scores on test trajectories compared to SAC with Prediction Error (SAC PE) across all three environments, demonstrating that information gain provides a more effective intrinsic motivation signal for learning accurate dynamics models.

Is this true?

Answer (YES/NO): NO